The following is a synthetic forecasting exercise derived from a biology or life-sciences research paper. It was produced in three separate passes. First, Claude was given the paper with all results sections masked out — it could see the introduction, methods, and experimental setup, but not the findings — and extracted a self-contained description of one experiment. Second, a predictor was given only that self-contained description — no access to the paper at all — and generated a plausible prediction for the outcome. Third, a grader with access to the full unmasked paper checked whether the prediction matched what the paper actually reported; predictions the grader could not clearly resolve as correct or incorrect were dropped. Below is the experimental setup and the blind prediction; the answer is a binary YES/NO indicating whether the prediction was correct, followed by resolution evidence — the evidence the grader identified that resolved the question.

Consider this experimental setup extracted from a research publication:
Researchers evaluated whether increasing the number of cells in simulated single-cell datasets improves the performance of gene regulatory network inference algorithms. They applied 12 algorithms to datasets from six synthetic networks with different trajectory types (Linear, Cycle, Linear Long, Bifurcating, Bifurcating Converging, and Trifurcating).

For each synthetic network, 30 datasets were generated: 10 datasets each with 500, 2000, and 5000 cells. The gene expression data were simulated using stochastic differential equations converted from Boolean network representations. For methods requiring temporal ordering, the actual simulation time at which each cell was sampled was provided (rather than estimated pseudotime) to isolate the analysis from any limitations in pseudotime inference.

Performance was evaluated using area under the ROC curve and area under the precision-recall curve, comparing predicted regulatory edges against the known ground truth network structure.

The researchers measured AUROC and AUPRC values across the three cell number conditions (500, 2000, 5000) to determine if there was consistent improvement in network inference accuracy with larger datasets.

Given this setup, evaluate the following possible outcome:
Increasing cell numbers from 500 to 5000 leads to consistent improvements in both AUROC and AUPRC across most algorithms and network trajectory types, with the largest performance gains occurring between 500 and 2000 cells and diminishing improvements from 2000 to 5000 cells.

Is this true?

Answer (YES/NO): NO